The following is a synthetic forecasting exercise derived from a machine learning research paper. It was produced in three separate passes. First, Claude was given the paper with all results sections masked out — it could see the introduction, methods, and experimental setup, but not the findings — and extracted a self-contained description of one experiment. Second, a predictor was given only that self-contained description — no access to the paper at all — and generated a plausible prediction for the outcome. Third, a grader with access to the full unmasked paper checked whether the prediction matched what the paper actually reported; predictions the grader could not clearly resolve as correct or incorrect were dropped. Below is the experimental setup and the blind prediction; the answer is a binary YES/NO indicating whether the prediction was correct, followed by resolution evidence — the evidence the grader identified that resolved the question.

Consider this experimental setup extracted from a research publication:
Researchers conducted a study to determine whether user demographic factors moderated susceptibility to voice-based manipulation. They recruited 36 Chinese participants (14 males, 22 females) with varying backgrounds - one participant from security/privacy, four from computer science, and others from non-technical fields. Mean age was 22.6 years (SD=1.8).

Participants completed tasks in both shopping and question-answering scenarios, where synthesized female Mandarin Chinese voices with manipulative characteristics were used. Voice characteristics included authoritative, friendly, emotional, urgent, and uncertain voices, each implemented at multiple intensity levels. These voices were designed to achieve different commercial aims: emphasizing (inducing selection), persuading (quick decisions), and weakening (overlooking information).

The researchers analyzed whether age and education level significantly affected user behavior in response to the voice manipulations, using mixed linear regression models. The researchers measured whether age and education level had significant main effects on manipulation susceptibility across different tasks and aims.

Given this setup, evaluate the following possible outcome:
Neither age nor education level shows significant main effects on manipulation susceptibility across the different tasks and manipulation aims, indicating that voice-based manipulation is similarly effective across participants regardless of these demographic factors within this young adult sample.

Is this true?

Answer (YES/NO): YES